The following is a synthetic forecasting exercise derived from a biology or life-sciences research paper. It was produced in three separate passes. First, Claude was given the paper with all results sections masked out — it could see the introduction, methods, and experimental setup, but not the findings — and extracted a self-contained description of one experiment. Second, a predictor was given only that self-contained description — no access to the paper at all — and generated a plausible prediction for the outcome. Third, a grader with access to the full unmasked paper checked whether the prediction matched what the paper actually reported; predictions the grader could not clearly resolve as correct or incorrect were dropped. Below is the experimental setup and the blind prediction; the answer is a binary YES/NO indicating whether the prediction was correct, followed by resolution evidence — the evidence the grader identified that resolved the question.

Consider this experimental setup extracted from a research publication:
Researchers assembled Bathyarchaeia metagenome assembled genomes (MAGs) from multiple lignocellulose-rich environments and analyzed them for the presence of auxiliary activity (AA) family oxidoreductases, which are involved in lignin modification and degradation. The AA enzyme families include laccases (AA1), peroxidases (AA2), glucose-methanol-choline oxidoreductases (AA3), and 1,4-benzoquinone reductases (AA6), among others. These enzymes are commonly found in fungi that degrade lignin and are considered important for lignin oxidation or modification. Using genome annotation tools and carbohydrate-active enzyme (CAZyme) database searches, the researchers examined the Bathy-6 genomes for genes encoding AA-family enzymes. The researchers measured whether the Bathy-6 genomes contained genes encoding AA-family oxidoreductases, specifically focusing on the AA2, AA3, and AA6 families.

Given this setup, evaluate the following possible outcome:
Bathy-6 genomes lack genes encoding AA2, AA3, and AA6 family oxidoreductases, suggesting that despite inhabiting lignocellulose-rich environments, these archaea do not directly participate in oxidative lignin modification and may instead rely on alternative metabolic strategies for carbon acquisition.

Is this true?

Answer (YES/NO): NO